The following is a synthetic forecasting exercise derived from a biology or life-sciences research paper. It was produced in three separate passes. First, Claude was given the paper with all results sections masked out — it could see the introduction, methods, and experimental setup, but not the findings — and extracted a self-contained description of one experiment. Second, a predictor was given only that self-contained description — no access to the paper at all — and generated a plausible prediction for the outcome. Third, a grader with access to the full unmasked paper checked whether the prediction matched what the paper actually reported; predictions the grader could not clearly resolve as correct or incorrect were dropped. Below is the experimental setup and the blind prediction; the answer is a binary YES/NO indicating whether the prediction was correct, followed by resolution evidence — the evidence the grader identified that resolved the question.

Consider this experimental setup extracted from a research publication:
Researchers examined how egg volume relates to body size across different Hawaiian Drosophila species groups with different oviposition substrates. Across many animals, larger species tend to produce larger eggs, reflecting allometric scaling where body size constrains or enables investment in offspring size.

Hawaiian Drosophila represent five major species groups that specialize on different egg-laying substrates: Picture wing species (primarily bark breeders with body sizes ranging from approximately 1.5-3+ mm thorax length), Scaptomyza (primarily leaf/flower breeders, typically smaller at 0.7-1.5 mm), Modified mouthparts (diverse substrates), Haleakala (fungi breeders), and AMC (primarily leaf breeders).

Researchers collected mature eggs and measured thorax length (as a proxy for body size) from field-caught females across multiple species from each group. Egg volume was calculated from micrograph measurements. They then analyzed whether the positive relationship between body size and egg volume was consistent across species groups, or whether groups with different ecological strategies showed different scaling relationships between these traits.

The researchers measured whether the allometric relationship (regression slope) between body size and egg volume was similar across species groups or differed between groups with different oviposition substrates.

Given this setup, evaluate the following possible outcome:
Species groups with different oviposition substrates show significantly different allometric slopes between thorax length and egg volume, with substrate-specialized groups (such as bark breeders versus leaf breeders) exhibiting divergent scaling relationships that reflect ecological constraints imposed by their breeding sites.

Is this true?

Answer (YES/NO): YES